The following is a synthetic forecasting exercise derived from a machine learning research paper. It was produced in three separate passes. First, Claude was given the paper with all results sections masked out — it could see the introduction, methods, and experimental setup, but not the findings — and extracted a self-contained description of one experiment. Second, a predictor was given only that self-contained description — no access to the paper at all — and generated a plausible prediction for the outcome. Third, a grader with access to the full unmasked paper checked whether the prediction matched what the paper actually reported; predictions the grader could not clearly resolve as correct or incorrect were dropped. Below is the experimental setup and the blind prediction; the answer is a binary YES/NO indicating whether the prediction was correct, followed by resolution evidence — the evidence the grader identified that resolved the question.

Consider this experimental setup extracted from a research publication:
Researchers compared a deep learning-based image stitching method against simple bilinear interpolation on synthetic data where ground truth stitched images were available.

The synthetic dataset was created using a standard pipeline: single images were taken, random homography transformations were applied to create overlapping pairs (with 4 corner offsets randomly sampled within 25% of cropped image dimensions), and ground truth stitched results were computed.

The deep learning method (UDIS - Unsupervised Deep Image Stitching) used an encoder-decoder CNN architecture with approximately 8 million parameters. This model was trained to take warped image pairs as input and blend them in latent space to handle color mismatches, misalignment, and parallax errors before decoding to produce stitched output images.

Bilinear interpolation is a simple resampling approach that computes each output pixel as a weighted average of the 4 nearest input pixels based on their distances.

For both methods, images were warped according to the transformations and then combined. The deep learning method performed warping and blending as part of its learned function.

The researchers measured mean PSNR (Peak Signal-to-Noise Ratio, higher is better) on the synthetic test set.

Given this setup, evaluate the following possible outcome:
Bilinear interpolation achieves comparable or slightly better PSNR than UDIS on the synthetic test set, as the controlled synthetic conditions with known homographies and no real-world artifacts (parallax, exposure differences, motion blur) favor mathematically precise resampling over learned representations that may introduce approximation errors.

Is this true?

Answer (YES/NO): YES